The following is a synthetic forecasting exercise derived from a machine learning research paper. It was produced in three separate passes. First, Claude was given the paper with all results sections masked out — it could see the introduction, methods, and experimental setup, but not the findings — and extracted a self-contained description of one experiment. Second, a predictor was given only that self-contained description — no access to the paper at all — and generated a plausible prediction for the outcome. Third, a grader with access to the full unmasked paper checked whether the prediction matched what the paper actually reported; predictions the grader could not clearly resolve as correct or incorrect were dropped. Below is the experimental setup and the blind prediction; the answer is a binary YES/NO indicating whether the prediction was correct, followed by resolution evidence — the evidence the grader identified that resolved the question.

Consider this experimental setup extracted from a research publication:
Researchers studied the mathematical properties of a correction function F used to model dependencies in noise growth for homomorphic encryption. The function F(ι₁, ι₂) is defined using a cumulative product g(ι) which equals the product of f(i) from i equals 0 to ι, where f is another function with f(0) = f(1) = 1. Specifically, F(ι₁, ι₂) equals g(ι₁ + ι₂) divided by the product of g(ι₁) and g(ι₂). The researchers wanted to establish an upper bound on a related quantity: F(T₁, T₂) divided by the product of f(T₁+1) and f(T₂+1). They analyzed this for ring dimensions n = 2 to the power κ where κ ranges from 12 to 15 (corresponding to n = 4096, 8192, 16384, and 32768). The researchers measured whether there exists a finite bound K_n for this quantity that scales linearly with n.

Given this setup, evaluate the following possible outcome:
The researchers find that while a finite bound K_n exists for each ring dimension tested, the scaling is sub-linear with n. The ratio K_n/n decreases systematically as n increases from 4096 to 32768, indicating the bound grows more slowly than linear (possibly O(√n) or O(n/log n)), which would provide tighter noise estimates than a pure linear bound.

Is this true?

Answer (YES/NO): NO